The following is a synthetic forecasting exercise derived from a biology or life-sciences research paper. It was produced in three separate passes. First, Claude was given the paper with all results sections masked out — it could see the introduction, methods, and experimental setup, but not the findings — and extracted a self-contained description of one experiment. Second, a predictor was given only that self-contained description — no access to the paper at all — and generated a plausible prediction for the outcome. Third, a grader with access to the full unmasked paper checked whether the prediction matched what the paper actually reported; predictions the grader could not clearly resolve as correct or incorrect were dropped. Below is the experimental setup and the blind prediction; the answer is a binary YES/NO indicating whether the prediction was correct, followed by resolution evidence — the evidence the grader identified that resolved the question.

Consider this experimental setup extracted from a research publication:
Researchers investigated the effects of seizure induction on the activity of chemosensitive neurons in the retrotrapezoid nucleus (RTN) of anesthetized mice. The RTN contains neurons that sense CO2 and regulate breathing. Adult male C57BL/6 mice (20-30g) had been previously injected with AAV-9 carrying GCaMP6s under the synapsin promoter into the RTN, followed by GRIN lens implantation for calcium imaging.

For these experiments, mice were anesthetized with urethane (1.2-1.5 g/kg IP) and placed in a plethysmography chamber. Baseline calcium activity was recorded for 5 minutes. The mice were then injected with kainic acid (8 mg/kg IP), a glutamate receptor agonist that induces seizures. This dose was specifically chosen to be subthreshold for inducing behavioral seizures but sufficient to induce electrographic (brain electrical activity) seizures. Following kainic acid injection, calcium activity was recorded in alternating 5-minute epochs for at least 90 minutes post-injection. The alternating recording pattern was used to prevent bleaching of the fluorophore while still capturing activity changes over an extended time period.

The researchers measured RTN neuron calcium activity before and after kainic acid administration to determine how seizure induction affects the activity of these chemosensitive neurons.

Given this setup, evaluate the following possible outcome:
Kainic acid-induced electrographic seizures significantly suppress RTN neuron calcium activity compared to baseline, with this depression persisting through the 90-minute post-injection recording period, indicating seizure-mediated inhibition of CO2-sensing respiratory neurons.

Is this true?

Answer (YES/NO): NO